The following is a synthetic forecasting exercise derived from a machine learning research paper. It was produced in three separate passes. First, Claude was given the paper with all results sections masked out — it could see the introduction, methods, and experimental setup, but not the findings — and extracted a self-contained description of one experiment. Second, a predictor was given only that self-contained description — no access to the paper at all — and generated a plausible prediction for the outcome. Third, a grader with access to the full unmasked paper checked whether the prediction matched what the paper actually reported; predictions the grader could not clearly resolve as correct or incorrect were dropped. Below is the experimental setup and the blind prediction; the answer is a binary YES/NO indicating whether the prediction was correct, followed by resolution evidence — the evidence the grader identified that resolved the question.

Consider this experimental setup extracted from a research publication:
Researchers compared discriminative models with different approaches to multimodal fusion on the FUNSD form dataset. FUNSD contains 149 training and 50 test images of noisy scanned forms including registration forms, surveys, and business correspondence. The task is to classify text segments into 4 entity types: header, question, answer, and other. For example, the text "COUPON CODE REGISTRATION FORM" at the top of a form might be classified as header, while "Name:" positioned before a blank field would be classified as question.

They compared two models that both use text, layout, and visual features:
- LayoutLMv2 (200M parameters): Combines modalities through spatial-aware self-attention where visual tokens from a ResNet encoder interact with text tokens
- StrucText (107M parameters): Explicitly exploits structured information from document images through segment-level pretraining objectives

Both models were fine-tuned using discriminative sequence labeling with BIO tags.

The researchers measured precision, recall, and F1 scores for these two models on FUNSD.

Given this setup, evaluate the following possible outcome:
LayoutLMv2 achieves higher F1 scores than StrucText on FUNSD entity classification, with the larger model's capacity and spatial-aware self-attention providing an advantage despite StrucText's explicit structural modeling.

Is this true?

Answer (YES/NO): NO